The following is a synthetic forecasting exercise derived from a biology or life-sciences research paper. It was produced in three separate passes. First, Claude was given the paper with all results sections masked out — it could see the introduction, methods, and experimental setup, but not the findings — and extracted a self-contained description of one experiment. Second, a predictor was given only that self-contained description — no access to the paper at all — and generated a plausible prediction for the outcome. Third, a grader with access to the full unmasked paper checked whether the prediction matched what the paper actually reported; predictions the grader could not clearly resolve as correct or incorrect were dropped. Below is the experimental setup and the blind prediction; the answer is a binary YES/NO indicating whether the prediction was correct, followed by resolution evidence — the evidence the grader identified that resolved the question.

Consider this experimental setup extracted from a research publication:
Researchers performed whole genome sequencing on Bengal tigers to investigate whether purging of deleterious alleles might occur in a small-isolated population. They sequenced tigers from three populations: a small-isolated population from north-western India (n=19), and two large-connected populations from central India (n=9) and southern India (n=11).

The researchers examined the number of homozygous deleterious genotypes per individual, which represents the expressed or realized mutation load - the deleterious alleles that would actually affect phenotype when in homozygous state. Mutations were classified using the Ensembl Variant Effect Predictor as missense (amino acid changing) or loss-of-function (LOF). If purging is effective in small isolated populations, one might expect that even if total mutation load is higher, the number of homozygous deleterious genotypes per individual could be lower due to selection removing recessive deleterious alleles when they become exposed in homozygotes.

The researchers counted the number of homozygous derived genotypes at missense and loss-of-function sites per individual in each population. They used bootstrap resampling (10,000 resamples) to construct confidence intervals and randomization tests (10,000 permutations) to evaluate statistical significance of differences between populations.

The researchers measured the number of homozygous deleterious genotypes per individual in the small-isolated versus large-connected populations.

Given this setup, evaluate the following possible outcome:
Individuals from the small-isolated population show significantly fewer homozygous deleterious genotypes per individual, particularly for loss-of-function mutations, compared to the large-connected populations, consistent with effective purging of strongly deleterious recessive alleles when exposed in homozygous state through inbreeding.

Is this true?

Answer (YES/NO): NO